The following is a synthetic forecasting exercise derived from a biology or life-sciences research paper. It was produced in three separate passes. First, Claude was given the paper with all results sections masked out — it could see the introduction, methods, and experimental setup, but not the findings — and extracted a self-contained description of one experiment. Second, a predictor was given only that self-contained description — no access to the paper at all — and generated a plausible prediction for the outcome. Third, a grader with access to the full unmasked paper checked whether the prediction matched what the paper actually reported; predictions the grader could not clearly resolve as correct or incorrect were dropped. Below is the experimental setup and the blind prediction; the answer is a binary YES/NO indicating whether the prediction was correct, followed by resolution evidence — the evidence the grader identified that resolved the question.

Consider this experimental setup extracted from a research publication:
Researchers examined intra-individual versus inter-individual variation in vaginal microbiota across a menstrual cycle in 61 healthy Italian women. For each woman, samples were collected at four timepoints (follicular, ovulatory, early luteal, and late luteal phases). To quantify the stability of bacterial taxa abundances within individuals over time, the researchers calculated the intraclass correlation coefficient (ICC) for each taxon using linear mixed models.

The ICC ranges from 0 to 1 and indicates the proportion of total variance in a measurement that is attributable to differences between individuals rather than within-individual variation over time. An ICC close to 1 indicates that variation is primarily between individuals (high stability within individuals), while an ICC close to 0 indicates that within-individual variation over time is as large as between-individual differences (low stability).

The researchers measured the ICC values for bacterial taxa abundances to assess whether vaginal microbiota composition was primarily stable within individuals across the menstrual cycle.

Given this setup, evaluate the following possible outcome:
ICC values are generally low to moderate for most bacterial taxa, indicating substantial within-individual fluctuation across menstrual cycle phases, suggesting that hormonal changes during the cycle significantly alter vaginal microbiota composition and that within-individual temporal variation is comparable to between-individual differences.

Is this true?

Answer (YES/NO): NO